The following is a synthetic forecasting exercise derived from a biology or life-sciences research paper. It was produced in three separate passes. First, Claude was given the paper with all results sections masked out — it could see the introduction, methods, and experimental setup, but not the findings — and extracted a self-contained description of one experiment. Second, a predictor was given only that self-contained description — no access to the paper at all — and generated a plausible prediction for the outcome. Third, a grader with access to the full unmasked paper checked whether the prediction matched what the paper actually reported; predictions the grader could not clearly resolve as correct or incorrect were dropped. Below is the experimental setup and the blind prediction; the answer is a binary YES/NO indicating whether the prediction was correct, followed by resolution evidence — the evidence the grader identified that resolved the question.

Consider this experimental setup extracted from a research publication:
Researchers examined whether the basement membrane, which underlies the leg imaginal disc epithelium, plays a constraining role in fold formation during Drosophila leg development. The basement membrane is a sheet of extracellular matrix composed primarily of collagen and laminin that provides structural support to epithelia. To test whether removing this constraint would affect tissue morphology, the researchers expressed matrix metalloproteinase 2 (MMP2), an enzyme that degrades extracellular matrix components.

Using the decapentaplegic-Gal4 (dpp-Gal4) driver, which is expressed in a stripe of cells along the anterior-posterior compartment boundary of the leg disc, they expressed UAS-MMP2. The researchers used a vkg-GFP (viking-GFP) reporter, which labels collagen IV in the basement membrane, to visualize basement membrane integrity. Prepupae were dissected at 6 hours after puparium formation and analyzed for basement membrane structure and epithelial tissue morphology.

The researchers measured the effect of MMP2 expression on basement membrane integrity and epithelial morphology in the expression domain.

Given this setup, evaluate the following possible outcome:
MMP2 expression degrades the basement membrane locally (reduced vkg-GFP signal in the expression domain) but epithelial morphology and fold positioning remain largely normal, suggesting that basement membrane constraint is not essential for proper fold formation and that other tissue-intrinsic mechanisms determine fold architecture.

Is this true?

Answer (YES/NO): NO